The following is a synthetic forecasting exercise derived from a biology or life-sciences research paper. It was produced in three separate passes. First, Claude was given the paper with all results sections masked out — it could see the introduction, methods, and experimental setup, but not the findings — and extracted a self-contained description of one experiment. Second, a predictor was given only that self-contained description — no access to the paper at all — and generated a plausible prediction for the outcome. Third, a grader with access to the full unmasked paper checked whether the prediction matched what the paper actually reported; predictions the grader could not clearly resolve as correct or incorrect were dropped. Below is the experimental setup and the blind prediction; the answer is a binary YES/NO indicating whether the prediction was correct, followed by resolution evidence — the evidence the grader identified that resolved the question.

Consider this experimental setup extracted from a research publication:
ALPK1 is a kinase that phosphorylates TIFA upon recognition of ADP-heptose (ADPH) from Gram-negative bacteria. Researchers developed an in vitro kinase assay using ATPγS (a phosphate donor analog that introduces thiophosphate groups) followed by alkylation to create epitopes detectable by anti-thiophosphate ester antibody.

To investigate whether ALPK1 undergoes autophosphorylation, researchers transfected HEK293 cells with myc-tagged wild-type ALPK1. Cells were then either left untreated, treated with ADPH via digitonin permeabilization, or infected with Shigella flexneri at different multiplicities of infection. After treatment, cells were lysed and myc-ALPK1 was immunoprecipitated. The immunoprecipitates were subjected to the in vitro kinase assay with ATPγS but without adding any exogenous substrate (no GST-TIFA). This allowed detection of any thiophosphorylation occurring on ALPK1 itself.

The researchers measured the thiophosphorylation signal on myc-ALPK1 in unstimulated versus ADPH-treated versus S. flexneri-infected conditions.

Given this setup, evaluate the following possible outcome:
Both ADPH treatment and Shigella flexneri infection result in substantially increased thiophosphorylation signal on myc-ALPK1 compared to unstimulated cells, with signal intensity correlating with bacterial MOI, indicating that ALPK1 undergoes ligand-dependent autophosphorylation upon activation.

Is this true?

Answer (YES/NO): YES